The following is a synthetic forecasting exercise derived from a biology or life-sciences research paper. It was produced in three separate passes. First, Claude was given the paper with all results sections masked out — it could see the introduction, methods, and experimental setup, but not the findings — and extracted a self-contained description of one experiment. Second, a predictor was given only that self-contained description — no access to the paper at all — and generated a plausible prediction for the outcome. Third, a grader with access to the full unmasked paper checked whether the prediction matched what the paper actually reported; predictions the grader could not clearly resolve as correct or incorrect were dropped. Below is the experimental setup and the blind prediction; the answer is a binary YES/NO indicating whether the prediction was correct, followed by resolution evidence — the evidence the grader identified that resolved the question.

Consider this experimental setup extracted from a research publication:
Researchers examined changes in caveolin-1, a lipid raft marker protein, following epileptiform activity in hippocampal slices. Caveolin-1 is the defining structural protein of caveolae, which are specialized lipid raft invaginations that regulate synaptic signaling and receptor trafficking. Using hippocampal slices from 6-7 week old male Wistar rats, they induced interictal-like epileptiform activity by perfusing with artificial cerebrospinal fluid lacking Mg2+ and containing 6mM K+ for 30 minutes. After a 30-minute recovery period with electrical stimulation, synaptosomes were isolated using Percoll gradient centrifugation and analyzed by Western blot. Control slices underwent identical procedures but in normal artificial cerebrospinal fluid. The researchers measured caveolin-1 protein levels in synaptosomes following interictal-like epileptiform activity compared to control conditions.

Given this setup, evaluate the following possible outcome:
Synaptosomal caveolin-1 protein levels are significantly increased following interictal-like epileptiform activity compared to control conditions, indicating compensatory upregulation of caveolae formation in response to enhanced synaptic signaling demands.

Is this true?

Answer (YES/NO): NO